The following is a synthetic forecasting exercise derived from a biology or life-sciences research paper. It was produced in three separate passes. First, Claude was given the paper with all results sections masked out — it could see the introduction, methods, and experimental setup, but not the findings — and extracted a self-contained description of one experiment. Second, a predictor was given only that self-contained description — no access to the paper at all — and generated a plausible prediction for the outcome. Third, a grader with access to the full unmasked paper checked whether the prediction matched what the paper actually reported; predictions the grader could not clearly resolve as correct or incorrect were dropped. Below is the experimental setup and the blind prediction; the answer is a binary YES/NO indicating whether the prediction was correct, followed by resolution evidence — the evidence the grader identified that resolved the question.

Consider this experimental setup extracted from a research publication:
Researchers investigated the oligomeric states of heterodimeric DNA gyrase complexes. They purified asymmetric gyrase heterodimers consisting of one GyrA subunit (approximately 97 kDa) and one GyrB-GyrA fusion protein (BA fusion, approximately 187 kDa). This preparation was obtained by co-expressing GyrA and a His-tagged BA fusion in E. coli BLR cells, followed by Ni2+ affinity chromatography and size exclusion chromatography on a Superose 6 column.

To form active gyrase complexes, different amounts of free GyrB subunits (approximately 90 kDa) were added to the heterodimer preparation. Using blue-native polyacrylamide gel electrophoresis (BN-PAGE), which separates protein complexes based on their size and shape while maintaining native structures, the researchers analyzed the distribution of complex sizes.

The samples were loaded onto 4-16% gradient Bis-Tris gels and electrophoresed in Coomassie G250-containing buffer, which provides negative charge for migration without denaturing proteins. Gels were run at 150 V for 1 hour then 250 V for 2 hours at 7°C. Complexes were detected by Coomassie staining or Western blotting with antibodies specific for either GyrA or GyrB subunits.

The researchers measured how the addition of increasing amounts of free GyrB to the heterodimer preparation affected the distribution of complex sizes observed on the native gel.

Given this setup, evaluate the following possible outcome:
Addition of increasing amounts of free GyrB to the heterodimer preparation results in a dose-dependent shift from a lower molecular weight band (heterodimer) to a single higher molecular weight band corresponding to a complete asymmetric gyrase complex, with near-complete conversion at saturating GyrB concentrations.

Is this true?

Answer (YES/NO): NO